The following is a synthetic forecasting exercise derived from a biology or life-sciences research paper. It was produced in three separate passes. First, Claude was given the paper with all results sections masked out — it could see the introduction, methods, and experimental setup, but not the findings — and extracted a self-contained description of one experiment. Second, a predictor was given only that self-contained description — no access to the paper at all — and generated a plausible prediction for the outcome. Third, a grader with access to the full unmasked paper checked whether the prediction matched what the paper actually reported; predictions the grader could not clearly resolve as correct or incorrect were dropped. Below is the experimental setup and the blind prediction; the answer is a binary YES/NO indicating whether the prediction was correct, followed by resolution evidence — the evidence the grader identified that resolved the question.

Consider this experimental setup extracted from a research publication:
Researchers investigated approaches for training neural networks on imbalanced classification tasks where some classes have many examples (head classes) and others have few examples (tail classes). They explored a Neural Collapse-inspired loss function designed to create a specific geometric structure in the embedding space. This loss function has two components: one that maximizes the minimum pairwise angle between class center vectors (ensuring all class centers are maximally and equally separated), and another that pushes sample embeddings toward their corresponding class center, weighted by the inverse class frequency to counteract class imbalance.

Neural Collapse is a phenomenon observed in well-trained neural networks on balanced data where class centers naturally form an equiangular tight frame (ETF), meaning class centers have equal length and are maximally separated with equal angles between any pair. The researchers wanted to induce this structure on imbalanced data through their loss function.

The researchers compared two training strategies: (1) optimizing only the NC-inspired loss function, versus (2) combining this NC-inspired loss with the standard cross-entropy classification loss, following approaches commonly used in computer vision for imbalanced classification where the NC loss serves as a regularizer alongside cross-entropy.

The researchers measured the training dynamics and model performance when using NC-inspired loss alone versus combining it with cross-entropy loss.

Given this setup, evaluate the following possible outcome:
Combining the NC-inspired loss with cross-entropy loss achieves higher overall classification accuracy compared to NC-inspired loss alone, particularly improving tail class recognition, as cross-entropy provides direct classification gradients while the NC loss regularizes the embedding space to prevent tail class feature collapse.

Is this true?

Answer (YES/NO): NO